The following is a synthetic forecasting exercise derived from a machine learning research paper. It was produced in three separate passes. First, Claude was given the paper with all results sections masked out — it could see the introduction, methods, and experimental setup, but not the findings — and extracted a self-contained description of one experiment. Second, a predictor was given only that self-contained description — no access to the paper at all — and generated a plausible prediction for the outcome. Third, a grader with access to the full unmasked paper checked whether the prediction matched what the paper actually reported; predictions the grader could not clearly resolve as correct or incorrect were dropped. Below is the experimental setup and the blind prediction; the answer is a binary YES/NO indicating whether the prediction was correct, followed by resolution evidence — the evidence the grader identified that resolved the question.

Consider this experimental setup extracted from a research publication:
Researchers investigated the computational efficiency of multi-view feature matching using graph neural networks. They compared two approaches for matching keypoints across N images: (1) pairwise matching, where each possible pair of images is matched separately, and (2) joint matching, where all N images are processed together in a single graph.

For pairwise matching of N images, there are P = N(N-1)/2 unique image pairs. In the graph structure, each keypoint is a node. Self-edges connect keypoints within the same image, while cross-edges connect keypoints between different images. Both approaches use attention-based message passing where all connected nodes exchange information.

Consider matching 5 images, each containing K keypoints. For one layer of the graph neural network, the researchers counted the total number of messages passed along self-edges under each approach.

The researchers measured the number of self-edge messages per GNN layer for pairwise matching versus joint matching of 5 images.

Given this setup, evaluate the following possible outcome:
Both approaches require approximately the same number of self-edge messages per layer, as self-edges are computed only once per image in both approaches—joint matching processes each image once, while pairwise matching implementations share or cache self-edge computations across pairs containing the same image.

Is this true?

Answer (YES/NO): NO